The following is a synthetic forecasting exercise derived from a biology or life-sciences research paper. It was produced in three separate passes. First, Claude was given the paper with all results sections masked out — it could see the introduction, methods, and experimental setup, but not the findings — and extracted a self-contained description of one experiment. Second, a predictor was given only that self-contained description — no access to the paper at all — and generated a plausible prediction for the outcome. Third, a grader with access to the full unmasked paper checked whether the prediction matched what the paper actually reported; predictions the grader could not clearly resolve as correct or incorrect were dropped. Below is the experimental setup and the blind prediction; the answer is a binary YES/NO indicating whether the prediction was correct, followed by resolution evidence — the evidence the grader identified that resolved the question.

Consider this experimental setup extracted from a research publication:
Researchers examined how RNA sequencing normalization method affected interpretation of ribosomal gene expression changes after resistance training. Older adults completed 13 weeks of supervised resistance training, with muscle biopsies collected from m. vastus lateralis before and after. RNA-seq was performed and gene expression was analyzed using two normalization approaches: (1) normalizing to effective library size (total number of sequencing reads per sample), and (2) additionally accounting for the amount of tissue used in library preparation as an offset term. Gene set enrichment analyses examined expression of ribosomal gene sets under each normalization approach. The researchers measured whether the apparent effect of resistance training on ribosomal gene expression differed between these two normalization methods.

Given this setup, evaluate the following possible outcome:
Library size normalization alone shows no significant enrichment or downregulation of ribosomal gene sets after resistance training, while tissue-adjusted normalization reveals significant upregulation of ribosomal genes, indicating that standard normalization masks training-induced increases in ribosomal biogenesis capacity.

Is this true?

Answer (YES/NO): NO